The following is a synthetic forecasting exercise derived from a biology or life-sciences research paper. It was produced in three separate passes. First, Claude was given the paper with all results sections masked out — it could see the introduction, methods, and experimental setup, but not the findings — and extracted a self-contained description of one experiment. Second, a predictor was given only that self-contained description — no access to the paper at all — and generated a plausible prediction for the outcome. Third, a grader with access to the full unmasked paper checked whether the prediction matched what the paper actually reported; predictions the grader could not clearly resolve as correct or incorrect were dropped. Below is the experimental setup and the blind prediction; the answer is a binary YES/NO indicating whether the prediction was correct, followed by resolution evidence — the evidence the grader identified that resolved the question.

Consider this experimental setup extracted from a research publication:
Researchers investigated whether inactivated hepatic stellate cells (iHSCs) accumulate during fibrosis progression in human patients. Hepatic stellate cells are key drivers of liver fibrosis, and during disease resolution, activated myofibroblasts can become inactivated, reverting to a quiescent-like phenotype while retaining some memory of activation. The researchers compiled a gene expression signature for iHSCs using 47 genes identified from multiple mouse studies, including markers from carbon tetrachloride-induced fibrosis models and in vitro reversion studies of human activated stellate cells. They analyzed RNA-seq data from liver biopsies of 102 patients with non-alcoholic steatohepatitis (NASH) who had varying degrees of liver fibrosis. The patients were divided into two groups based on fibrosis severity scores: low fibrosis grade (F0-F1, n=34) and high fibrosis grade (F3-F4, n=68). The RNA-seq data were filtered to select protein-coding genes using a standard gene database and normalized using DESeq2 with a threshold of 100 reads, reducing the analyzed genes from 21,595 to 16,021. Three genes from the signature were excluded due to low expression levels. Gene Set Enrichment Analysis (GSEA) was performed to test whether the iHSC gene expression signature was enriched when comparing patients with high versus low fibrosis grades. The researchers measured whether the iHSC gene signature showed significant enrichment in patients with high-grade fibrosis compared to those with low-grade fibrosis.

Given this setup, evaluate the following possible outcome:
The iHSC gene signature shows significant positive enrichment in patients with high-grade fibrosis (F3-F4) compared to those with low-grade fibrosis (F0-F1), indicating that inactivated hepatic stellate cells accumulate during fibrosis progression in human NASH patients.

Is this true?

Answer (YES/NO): YES